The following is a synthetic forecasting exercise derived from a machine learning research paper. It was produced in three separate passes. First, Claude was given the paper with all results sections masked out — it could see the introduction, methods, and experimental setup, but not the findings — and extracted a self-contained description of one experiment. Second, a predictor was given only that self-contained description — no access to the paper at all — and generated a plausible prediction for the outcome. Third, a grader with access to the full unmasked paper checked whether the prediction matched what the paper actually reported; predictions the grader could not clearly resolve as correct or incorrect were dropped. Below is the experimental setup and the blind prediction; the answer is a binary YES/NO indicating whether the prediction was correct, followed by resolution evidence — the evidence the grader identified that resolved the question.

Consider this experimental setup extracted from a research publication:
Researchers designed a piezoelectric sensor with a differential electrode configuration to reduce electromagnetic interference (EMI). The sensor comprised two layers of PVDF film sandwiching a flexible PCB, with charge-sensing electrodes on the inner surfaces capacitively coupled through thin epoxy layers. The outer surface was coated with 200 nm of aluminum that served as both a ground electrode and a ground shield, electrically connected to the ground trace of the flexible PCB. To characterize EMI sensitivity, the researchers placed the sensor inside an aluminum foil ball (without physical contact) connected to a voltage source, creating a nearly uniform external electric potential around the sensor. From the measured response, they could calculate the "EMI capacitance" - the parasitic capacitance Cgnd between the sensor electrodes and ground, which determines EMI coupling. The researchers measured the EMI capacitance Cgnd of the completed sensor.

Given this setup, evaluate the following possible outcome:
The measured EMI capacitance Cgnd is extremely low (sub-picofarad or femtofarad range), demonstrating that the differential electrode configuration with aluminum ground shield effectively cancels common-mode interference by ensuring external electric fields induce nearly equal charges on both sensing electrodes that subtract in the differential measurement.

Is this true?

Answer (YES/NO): YES